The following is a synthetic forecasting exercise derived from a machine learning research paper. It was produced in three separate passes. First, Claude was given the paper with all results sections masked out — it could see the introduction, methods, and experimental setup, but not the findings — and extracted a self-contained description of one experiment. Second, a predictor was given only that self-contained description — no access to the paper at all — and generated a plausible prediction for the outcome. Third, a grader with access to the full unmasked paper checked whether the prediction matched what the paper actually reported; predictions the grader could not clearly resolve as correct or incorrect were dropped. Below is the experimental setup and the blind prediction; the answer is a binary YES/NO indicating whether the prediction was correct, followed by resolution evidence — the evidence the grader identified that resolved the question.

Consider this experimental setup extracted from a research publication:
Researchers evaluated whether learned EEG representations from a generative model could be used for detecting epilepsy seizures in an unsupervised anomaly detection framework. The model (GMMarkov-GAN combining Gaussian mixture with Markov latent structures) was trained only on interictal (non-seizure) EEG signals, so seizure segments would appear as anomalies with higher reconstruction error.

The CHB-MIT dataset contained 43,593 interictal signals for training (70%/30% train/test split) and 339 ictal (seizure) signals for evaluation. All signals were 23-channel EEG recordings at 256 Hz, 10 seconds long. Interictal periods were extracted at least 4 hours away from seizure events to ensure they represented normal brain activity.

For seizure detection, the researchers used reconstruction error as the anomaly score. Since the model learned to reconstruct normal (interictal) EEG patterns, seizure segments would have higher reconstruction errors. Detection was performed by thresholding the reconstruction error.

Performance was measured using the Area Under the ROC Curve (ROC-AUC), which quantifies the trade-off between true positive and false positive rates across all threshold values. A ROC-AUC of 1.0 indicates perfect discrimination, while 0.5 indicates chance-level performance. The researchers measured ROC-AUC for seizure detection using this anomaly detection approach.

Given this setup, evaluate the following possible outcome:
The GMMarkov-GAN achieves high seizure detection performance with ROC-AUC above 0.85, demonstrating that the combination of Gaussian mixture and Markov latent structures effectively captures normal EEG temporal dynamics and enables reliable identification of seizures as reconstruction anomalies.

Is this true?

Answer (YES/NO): YES